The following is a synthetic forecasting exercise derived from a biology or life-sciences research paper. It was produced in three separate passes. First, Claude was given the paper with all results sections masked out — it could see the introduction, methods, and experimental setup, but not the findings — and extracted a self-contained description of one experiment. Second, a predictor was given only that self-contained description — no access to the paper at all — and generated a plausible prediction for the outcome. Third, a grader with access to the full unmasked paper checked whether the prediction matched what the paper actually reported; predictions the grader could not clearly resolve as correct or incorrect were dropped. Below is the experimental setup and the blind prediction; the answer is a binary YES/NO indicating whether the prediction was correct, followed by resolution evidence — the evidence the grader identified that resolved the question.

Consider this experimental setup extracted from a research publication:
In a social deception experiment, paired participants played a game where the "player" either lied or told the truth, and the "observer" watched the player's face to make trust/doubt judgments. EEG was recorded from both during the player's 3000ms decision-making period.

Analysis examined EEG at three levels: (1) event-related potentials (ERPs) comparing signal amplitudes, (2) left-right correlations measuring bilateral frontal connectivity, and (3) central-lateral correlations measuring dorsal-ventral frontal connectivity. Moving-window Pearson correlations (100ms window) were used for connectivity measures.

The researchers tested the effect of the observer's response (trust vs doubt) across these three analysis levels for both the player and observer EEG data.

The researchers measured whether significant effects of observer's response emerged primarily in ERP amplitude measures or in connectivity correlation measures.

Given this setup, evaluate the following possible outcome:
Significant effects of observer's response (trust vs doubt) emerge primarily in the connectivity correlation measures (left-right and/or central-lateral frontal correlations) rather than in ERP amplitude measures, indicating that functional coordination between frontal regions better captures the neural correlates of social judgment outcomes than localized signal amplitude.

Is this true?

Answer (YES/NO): YES